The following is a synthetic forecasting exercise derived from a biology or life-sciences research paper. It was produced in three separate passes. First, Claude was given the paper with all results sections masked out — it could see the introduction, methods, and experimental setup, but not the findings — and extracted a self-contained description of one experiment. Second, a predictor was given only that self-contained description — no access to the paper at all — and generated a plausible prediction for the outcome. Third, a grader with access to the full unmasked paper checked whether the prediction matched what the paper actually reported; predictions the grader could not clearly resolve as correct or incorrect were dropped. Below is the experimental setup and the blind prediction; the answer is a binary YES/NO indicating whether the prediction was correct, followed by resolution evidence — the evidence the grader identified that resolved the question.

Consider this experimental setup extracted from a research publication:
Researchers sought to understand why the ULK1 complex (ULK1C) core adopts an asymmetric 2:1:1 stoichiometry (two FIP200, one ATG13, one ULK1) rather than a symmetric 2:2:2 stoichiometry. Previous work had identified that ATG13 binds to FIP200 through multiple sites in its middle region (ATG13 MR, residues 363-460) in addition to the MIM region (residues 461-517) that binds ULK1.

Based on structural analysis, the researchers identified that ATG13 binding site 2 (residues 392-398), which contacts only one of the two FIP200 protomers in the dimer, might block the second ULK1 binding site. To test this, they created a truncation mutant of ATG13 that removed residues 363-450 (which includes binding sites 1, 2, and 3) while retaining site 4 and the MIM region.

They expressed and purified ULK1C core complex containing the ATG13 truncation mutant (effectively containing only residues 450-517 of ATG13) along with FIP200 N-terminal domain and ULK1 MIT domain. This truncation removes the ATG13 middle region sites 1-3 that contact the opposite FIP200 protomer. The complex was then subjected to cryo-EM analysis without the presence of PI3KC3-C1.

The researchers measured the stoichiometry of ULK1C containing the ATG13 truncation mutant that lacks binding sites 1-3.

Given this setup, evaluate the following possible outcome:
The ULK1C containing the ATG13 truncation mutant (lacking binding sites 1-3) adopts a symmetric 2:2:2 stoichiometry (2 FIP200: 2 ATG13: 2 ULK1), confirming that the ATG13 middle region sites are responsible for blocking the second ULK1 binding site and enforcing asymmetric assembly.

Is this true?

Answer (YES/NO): YES